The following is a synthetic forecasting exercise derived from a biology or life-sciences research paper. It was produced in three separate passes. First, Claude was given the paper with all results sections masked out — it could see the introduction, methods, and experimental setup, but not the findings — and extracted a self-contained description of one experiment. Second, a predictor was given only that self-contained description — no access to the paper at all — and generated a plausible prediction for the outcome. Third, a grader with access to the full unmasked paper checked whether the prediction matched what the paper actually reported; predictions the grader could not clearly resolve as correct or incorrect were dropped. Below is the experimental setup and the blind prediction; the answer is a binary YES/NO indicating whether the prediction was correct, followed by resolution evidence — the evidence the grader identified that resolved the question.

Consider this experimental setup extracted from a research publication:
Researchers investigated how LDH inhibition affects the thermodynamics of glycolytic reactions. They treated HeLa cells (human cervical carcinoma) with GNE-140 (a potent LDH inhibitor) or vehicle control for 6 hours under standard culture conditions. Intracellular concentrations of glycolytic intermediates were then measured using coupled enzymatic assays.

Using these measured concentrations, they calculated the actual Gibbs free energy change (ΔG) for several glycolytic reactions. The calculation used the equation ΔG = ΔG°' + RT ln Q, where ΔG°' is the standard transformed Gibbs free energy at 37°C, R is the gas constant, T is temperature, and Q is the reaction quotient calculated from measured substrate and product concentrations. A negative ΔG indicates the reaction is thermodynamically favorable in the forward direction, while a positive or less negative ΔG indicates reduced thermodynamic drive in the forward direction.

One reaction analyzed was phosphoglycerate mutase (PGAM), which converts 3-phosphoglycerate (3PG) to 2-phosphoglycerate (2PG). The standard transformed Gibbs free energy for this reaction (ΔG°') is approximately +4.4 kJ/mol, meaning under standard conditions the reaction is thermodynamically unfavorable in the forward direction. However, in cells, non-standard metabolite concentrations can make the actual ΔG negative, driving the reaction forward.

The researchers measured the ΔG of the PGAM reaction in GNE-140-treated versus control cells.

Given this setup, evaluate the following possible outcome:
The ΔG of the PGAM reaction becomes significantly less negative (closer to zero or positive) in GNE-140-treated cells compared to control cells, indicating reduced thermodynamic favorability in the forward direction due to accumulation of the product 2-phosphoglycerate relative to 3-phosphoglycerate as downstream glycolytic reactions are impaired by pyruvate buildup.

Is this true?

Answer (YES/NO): NO